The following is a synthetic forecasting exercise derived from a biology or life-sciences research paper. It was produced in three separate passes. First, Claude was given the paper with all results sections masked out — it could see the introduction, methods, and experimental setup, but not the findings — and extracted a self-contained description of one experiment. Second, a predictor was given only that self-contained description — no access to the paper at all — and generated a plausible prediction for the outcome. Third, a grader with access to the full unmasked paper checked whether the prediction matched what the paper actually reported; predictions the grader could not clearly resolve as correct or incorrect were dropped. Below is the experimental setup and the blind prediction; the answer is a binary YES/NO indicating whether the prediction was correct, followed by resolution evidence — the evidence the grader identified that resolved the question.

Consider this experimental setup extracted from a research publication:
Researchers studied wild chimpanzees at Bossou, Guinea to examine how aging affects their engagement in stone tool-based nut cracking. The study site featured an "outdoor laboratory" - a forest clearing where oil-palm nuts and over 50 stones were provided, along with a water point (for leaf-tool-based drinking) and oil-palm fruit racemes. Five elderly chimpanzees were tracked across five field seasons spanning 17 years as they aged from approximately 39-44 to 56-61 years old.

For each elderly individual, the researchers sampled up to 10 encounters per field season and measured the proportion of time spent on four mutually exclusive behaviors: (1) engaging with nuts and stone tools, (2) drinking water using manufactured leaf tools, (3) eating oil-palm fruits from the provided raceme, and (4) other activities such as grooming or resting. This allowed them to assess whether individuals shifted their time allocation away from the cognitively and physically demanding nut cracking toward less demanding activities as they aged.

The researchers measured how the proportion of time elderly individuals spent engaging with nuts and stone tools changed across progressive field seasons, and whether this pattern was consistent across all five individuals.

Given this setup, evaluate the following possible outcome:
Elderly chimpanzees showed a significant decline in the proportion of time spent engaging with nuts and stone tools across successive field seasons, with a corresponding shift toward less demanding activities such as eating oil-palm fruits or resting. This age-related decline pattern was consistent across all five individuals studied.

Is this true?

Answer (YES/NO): NO